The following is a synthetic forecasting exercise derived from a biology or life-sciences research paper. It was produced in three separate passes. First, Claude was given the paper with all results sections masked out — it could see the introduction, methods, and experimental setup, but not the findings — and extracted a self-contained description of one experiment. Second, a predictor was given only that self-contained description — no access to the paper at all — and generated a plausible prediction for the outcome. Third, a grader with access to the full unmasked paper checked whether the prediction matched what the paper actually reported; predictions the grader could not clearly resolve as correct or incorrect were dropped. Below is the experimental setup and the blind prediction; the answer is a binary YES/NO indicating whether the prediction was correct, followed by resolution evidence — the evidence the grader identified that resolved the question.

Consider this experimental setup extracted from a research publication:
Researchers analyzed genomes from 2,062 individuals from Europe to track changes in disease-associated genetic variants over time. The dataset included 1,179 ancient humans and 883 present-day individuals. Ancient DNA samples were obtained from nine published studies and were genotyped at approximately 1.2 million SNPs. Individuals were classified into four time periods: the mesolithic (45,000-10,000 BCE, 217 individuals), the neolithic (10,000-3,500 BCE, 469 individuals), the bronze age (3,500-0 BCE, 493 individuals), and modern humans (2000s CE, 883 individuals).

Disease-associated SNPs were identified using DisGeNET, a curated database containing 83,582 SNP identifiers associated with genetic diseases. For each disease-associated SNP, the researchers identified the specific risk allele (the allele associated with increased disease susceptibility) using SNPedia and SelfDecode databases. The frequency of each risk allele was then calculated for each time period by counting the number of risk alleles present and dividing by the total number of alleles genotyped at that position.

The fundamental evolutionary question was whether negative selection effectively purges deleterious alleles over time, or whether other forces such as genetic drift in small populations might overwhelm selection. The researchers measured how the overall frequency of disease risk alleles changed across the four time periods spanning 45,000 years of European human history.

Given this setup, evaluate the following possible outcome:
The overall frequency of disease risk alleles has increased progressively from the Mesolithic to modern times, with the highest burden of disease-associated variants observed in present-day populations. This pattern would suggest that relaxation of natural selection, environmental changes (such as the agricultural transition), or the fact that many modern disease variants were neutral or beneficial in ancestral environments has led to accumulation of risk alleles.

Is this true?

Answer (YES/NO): YES